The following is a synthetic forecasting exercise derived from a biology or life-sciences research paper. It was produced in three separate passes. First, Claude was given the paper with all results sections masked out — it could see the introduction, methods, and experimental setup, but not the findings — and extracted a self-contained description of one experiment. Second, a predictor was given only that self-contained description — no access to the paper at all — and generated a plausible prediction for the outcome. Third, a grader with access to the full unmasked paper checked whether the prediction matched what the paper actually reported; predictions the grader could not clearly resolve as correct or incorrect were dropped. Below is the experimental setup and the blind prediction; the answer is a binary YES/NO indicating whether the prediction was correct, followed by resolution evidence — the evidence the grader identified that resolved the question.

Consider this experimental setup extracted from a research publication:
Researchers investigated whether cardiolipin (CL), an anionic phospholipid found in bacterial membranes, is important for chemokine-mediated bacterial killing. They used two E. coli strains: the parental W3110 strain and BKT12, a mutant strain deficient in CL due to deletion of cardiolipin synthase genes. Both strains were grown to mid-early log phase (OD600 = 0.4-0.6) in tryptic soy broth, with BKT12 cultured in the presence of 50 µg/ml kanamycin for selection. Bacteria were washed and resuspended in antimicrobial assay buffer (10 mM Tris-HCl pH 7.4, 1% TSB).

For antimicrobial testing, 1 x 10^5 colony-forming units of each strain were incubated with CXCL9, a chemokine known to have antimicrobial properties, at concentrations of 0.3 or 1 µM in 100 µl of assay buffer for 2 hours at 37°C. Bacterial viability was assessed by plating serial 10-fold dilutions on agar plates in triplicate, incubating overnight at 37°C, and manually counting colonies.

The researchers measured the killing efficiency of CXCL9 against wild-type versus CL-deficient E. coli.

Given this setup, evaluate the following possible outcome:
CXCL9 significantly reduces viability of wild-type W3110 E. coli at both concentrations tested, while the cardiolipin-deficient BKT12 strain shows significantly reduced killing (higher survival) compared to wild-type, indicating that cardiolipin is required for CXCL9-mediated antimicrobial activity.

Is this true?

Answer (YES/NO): NO